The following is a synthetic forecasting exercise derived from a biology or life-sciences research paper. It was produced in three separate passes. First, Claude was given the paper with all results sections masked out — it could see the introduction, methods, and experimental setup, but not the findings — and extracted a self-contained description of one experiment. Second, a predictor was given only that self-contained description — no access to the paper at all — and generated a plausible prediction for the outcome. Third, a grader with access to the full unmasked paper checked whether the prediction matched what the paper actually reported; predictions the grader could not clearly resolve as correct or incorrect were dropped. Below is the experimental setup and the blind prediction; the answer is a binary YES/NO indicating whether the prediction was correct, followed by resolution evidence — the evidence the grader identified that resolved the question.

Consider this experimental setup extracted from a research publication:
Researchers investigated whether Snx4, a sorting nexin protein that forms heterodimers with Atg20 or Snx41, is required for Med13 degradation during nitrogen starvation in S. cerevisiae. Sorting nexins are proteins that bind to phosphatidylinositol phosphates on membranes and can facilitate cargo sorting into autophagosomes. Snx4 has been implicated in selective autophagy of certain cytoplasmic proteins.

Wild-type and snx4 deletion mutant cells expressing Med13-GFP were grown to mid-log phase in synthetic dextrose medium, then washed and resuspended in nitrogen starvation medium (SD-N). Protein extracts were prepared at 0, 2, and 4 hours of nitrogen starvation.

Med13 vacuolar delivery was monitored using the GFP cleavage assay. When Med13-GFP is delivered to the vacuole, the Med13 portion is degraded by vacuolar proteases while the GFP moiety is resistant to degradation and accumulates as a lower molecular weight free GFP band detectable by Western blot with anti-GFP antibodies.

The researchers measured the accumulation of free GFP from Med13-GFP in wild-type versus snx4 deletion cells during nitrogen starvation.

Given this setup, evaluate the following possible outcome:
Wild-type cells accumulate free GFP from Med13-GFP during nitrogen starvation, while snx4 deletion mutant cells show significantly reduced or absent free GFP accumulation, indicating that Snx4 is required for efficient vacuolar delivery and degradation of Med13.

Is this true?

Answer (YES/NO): YES